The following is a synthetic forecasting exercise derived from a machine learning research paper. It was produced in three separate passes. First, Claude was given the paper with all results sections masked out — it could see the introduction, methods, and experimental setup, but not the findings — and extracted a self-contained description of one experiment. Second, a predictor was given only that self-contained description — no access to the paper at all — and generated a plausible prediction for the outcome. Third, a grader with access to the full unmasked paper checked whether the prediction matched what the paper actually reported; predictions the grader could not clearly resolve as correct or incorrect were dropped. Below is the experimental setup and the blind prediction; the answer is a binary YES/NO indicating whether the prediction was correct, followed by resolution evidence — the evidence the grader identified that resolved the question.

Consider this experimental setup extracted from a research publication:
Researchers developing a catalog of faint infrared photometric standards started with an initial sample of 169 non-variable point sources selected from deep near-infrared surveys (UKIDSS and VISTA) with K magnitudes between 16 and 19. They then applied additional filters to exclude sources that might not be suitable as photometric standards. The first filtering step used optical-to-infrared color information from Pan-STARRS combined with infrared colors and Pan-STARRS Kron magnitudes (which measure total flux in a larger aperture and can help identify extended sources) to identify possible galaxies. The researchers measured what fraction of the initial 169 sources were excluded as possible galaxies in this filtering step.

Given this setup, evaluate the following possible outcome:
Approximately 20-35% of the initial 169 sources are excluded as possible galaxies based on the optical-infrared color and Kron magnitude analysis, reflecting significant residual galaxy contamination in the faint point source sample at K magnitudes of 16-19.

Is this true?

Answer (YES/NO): NO